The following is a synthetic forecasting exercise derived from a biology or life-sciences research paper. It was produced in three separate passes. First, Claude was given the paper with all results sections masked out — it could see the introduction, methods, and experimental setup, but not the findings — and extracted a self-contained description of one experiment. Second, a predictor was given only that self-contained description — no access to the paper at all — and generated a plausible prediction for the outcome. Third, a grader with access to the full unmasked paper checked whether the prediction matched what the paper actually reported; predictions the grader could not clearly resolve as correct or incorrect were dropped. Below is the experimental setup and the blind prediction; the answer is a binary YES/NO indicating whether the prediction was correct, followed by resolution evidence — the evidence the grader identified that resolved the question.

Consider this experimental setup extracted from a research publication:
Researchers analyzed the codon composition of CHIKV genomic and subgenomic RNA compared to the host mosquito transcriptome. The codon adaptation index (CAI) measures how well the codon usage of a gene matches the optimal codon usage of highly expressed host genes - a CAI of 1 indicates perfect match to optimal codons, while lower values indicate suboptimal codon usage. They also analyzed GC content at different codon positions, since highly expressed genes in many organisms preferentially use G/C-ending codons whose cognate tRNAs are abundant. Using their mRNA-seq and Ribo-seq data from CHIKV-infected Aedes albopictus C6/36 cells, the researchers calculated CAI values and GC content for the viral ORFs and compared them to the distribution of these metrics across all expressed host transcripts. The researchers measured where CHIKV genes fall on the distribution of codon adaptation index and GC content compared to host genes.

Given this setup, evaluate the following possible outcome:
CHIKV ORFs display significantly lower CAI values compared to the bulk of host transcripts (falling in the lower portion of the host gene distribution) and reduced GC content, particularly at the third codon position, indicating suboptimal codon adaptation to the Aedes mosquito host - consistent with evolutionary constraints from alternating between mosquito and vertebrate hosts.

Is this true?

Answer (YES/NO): YES